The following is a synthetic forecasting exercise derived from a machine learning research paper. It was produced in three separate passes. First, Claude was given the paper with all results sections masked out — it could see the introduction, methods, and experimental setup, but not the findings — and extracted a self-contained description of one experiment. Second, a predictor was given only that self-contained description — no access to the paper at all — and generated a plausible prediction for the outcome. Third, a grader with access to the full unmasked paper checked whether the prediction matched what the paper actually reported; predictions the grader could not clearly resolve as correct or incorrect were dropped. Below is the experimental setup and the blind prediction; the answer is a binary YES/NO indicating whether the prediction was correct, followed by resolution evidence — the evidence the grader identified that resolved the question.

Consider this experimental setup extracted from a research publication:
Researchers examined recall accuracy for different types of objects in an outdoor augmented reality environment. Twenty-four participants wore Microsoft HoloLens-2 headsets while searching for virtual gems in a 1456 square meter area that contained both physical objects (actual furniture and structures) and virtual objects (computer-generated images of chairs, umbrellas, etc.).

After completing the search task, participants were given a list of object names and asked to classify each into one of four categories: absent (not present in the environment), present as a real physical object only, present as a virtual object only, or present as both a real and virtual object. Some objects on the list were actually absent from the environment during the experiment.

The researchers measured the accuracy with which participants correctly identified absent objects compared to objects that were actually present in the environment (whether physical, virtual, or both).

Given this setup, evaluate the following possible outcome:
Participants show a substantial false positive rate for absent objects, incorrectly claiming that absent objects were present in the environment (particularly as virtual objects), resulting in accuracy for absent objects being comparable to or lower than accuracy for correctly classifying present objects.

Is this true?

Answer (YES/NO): NO